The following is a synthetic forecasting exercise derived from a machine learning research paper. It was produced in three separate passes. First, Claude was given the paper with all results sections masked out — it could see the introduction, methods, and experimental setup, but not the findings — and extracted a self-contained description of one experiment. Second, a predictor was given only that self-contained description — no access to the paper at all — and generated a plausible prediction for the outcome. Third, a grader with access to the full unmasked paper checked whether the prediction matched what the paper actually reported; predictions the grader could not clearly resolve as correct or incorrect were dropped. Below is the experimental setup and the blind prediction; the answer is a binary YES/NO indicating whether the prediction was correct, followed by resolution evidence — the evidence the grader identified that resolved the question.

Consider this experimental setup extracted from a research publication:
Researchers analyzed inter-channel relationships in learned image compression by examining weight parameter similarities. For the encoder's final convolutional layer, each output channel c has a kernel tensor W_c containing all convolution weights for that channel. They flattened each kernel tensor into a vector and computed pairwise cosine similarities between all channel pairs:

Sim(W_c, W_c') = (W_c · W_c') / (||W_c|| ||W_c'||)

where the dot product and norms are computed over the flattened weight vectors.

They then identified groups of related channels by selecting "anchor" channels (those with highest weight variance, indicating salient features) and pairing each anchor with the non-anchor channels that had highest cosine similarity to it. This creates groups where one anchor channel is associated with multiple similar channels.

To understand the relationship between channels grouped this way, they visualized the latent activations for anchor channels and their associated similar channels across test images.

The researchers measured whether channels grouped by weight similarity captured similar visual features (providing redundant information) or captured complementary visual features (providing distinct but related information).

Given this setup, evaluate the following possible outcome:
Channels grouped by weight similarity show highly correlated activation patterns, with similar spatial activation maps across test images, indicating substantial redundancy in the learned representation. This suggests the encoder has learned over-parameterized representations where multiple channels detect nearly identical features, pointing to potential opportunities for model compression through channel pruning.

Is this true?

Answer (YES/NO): NO